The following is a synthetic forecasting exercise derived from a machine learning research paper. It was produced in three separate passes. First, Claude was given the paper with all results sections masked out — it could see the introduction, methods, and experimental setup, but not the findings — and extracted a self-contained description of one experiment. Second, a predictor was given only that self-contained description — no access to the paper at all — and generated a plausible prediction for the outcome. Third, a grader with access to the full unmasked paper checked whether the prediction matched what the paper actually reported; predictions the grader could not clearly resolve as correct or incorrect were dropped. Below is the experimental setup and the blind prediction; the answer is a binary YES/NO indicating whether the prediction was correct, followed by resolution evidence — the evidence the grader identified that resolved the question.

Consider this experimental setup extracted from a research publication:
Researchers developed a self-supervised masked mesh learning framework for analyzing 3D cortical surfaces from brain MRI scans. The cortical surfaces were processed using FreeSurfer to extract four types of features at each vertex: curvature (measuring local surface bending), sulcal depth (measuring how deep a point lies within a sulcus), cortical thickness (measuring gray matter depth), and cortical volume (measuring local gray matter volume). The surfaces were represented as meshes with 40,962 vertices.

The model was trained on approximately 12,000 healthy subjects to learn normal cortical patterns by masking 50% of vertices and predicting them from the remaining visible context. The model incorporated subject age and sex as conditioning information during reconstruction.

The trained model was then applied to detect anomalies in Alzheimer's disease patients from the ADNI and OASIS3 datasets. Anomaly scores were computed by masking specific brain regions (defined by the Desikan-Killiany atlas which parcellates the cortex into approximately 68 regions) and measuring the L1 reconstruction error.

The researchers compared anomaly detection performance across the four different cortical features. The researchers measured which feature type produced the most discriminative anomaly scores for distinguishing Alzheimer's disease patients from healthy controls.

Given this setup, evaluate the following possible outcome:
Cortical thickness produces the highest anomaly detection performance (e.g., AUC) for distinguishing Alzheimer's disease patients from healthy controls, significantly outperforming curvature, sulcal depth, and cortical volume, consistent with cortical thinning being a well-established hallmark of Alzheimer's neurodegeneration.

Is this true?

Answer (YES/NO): YES